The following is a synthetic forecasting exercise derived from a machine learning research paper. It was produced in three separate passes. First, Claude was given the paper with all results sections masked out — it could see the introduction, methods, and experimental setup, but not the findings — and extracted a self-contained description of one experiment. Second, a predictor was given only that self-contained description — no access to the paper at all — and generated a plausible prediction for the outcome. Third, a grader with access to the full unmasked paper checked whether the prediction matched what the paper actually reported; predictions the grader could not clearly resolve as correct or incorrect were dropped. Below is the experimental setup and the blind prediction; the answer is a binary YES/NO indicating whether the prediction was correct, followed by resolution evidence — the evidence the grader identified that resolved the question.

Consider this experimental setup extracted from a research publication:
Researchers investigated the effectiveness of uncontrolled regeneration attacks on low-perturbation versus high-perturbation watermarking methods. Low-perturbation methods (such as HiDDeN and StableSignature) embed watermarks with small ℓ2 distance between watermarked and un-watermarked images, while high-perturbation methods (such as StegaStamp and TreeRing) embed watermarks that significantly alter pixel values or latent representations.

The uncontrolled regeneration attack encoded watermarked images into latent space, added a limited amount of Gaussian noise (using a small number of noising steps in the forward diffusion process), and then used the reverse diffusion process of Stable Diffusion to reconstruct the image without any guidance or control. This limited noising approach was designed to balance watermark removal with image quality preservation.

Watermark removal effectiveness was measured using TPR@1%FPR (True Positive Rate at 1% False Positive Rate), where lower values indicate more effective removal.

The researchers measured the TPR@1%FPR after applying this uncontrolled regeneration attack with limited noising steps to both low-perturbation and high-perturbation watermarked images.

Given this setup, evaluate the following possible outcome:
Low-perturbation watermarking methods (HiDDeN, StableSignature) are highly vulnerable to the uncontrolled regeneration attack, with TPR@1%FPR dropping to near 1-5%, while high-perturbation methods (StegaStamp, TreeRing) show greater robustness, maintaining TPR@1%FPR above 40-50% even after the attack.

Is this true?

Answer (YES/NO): NO